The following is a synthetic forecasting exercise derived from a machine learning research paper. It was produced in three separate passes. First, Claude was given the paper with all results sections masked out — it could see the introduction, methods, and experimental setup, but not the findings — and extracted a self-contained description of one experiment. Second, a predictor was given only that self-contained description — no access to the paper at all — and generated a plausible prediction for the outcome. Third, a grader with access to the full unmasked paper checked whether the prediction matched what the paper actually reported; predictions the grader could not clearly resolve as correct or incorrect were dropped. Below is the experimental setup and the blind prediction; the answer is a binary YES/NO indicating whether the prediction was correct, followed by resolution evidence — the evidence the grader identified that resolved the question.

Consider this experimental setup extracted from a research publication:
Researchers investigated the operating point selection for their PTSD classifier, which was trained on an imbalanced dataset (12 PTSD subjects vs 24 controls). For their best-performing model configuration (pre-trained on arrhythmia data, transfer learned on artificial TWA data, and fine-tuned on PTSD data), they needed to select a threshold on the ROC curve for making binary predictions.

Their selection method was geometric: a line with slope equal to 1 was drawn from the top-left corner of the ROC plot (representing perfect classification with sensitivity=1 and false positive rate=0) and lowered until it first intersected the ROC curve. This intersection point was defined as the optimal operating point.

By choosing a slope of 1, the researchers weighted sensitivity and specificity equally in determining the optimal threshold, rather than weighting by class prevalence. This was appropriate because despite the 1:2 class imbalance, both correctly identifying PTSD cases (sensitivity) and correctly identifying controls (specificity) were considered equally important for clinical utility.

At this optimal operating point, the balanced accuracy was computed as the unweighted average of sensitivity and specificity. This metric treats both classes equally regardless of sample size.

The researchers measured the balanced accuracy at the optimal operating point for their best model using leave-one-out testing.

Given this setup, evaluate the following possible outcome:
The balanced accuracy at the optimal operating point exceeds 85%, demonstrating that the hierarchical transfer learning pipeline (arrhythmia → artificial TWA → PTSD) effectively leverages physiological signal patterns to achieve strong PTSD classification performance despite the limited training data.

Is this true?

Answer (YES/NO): NO